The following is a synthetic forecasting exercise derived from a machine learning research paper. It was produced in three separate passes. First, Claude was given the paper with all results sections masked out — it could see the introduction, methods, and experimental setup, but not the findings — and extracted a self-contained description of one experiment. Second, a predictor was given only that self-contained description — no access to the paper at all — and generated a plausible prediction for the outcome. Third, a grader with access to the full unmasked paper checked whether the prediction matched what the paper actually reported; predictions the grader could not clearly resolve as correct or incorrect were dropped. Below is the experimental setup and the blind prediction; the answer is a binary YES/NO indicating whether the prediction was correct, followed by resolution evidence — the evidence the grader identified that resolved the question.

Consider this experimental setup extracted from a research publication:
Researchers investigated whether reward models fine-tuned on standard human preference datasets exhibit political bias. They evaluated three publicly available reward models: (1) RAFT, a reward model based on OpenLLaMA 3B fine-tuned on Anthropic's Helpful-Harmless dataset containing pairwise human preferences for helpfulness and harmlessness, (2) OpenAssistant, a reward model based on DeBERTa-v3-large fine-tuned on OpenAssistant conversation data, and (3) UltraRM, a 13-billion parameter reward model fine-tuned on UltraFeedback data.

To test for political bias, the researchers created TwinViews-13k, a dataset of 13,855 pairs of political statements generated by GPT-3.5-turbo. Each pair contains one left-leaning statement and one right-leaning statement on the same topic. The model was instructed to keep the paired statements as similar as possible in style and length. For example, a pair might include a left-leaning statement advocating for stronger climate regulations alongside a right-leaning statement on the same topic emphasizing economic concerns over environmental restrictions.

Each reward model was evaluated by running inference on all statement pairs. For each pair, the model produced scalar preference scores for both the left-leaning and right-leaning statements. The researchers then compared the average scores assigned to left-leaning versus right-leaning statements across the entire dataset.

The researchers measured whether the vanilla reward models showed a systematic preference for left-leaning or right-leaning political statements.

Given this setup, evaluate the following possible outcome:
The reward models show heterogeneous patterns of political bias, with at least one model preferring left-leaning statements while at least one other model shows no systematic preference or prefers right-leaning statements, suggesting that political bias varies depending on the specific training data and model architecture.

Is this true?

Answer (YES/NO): NO